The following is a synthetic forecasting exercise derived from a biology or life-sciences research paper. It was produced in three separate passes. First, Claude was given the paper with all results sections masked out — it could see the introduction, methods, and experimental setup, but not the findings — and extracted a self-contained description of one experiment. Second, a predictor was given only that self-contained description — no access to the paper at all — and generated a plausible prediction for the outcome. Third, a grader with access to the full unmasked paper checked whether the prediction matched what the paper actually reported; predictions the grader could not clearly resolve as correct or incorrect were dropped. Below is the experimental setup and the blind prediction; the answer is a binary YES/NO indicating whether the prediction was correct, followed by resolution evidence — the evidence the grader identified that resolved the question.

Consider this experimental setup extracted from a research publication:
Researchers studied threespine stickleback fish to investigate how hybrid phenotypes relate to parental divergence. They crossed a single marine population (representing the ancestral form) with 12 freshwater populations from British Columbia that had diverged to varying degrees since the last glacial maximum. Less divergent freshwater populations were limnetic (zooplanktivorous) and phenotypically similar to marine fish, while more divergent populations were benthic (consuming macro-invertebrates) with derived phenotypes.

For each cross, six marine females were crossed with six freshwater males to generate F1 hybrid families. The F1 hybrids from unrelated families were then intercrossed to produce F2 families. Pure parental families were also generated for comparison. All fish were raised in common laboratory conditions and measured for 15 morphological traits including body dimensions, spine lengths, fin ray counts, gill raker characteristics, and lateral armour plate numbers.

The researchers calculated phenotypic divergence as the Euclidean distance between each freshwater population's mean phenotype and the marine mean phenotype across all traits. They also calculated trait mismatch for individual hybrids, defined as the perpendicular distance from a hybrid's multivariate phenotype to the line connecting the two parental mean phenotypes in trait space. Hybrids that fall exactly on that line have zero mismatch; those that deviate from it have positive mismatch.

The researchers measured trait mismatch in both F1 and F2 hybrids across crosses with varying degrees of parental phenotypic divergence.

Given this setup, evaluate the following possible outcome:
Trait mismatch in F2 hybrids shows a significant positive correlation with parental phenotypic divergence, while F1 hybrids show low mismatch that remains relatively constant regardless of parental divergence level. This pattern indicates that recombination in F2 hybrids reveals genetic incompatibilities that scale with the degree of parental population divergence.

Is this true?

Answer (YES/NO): NO